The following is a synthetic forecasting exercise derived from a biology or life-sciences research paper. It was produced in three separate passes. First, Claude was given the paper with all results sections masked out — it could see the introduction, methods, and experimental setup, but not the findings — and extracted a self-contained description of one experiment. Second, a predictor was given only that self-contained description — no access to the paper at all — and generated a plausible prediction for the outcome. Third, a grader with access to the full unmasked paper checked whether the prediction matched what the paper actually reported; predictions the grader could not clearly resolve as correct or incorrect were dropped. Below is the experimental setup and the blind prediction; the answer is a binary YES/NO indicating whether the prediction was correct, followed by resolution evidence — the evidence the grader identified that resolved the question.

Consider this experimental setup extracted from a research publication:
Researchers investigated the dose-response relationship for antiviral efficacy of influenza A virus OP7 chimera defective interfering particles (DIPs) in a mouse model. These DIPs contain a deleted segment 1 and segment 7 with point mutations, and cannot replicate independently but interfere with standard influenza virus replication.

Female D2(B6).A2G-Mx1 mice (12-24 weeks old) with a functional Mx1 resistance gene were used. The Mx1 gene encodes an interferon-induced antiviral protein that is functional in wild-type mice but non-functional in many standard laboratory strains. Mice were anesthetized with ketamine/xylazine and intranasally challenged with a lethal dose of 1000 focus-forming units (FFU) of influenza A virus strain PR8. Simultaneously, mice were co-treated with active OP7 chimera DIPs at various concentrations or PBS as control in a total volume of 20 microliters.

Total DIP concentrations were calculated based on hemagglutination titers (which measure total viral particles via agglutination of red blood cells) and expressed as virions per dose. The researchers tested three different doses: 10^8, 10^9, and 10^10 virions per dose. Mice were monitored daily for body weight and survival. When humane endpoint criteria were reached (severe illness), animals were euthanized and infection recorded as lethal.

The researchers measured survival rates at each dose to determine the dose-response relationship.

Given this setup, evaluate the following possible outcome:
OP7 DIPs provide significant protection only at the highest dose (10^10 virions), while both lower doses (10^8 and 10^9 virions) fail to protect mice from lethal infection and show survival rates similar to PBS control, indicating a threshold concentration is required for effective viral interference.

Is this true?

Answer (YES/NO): NO